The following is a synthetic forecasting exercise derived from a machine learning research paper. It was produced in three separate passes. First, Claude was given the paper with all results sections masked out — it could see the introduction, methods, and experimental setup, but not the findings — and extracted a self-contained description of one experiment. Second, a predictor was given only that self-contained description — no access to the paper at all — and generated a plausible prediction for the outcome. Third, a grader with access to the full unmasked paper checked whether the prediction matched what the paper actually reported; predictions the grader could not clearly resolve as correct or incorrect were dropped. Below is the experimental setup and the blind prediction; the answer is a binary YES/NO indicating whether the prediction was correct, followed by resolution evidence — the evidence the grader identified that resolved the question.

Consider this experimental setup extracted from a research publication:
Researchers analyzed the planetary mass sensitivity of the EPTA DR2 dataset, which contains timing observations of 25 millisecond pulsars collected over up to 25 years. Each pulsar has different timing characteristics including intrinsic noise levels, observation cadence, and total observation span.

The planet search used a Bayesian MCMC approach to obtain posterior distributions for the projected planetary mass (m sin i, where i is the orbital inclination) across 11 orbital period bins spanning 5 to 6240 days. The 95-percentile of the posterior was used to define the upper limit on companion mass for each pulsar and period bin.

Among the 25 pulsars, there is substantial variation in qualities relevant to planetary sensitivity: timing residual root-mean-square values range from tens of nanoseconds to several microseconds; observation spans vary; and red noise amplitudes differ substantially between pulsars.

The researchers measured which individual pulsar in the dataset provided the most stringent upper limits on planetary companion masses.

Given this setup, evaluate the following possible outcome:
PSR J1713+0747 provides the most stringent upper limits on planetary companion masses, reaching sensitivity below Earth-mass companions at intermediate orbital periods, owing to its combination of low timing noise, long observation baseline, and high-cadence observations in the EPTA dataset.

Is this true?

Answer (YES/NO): NO